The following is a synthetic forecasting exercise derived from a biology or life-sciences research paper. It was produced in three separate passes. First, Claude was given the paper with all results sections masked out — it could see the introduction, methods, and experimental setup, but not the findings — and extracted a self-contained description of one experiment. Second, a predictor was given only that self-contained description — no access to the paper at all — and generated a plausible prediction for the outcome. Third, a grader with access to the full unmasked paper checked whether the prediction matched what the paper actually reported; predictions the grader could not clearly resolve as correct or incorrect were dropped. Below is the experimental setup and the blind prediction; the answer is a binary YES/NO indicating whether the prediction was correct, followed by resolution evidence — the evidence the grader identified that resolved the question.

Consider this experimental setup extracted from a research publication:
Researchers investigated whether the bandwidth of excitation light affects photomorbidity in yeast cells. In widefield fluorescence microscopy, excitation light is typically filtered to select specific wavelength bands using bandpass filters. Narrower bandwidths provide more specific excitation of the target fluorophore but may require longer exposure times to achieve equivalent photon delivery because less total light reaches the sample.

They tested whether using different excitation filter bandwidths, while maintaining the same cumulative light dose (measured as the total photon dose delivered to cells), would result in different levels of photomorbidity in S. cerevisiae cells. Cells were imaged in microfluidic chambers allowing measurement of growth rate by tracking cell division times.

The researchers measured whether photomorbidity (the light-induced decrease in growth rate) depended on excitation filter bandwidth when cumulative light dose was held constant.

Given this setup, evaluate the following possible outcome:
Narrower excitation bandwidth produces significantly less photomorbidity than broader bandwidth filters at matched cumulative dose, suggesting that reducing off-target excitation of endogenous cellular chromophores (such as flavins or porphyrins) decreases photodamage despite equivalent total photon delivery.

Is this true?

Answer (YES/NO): NO